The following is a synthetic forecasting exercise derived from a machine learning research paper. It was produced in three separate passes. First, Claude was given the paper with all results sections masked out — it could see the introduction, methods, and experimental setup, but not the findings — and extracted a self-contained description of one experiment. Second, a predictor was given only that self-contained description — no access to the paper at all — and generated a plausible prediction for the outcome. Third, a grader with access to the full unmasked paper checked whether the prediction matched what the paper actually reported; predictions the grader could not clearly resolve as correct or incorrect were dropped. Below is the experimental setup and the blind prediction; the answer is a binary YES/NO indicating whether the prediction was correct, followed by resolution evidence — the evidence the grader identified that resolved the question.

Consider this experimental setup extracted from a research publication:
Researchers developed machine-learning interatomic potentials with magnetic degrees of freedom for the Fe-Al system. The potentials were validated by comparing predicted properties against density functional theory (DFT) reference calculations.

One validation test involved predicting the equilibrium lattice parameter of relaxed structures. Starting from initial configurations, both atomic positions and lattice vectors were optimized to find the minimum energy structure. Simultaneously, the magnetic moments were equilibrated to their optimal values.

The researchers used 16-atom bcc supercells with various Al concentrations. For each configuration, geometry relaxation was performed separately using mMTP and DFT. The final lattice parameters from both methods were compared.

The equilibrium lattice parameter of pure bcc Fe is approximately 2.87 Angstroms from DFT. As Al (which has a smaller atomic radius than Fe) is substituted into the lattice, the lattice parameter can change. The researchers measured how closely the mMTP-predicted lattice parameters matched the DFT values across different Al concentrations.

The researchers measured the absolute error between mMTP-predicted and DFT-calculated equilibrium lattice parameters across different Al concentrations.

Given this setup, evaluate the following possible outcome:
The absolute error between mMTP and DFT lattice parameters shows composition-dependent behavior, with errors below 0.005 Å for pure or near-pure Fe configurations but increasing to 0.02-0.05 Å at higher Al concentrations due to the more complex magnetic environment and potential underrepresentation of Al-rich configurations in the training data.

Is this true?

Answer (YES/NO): NO